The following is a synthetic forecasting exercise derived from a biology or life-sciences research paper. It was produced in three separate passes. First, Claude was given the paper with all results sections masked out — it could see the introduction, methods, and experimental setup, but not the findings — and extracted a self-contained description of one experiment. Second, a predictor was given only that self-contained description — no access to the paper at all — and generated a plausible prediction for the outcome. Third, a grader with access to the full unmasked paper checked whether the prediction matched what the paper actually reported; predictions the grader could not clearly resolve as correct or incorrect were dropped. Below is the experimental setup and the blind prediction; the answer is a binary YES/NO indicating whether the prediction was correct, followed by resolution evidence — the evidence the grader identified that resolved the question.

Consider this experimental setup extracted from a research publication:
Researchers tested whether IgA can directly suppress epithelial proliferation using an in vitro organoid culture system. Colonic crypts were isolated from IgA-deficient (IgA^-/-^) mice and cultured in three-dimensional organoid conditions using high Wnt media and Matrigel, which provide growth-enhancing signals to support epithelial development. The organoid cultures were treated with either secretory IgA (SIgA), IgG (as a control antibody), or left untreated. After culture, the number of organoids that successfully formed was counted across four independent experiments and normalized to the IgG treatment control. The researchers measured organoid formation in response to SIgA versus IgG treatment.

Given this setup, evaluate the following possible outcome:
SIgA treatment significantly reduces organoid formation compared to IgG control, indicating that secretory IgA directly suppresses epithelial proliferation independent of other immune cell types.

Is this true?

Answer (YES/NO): YES